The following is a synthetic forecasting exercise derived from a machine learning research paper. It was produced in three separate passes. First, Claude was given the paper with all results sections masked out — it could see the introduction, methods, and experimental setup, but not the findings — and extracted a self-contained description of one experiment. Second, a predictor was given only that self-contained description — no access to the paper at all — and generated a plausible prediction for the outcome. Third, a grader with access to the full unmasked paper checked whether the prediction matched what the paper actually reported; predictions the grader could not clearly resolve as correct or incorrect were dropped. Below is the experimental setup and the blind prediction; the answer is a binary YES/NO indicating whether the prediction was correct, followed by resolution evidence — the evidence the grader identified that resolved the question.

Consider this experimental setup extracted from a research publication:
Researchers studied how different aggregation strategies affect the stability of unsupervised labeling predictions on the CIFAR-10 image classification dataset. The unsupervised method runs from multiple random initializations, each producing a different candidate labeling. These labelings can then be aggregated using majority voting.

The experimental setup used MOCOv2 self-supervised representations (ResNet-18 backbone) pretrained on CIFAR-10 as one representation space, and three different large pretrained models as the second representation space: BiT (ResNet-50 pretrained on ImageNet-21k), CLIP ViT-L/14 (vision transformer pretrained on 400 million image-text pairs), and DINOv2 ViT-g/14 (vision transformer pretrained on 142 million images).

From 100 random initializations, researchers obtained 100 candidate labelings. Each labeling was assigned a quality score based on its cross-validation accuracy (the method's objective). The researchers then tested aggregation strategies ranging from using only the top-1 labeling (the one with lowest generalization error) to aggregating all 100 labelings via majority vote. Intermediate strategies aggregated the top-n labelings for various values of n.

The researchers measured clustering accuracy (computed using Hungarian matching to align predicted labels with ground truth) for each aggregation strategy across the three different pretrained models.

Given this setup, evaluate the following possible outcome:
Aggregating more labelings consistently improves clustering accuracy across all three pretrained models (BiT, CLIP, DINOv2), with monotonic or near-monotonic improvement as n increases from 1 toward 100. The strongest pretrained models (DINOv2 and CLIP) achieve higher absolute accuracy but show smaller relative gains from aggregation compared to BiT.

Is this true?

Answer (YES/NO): NO